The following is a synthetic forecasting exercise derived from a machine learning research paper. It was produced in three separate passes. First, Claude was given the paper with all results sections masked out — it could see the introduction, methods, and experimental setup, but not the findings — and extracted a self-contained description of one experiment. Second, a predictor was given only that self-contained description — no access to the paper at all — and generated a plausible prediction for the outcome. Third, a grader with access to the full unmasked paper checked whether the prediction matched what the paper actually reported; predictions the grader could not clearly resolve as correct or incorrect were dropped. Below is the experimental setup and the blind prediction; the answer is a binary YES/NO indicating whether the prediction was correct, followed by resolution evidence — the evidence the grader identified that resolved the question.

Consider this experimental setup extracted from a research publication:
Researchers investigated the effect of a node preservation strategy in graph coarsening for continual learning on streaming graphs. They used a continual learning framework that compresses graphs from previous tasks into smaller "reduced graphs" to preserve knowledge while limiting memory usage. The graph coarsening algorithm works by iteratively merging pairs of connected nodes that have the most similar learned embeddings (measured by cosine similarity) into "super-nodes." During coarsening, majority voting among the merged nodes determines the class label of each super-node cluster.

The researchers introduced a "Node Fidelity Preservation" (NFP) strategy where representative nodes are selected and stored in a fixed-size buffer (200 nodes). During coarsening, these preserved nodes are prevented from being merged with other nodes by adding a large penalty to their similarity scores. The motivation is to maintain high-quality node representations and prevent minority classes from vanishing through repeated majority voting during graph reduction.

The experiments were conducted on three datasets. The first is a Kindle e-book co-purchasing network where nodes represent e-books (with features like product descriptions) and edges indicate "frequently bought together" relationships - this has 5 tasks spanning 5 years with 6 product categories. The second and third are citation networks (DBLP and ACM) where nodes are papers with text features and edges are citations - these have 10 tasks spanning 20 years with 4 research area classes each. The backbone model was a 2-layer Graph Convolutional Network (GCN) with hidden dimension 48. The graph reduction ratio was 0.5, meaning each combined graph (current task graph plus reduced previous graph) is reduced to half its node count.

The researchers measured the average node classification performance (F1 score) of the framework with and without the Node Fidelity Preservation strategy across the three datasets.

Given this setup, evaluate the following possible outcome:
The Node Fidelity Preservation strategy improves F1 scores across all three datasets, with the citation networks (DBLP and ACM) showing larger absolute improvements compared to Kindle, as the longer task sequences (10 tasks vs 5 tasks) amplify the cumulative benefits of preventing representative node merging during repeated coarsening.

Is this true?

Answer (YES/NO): NO